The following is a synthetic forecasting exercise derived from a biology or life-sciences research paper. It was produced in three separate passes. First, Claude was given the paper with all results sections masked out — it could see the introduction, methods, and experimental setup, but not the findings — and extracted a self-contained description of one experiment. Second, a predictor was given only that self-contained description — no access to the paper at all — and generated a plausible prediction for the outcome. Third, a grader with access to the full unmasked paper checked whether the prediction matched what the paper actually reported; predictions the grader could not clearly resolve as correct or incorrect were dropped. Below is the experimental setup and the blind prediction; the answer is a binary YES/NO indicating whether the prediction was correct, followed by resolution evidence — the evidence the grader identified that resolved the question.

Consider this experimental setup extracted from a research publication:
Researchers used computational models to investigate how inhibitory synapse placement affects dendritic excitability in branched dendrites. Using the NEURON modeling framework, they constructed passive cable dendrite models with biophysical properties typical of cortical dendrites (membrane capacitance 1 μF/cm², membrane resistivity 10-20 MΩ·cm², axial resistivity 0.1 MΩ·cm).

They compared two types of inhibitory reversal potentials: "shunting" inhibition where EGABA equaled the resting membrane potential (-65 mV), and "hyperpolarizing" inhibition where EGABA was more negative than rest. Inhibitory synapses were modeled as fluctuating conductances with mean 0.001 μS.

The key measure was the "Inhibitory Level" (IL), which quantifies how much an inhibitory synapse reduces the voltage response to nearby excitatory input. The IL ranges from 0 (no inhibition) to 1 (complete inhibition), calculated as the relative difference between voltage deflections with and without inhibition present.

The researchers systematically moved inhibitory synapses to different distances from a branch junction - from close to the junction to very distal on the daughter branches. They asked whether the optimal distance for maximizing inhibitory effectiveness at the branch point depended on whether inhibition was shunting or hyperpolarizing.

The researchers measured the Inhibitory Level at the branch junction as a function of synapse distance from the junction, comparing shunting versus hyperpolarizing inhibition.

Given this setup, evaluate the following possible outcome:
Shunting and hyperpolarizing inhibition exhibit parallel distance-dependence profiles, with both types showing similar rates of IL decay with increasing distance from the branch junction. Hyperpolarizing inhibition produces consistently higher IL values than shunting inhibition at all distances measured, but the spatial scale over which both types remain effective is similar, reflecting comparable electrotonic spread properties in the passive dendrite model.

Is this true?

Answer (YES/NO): NO